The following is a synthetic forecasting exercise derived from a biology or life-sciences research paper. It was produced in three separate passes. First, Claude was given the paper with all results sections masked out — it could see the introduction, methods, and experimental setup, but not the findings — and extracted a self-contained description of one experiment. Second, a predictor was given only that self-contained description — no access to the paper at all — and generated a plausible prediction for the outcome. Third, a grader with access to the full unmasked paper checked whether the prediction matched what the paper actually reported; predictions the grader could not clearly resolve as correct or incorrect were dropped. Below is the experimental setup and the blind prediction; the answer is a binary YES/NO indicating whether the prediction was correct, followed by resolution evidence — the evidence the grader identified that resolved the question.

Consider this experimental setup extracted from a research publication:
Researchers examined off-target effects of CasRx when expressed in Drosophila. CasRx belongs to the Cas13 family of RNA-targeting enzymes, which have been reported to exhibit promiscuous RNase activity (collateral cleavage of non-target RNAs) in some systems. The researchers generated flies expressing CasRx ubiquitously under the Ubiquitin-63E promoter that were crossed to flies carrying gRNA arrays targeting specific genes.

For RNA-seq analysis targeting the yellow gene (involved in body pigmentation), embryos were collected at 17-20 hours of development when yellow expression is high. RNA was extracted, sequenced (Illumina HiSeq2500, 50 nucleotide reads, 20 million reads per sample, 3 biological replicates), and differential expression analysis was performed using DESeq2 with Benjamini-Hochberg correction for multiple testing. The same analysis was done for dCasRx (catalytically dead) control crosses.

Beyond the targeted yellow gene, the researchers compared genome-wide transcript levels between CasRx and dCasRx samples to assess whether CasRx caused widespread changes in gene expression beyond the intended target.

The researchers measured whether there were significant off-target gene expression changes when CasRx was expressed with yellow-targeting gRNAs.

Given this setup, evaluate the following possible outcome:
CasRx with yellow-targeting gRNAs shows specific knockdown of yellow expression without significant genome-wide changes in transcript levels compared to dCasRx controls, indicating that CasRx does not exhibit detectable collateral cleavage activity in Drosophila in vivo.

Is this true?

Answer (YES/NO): NO